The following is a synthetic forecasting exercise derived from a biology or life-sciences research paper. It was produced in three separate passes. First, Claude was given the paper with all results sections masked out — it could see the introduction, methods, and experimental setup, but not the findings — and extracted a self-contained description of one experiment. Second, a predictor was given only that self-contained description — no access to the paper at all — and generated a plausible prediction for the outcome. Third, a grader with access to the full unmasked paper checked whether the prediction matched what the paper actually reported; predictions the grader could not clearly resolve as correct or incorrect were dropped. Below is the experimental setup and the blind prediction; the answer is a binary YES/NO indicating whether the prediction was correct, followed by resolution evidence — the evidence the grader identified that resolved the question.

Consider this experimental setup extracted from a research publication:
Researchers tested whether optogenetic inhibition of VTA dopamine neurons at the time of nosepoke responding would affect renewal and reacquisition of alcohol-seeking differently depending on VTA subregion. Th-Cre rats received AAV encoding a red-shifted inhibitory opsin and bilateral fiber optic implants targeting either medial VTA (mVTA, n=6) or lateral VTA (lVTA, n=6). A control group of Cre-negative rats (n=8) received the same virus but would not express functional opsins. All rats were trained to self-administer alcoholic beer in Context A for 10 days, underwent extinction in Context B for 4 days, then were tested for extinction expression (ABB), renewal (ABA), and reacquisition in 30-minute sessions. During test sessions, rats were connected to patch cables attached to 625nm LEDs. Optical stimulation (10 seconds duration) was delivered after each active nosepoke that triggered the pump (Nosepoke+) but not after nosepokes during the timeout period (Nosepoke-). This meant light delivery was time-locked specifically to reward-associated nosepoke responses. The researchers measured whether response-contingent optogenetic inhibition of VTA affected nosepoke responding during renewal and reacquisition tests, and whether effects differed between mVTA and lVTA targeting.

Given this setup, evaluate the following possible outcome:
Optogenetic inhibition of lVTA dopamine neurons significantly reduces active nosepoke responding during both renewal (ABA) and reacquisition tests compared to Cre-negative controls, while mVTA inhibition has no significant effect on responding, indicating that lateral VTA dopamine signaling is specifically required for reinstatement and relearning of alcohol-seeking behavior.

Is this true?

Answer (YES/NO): NO